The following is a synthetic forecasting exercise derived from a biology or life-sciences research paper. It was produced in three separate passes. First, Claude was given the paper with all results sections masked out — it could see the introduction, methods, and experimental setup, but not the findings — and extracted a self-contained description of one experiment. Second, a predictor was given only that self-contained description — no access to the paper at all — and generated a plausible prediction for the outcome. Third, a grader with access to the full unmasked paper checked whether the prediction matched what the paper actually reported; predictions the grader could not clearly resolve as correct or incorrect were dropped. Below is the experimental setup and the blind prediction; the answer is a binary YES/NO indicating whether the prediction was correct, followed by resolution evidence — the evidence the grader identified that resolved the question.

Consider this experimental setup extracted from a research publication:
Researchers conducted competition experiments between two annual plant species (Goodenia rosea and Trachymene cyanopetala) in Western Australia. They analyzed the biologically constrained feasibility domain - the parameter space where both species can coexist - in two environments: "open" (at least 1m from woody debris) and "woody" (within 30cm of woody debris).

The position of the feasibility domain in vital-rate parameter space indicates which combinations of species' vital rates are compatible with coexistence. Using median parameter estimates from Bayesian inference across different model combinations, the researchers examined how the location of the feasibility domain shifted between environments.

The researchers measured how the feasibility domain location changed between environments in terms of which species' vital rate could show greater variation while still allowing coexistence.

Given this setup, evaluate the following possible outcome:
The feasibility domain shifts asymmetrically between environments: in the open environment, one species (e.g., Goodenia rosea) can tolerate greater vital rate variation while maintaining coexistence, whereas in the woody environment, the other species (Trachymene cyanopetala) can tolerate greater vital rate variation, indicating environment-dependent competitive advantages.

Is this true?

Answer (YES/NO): YES